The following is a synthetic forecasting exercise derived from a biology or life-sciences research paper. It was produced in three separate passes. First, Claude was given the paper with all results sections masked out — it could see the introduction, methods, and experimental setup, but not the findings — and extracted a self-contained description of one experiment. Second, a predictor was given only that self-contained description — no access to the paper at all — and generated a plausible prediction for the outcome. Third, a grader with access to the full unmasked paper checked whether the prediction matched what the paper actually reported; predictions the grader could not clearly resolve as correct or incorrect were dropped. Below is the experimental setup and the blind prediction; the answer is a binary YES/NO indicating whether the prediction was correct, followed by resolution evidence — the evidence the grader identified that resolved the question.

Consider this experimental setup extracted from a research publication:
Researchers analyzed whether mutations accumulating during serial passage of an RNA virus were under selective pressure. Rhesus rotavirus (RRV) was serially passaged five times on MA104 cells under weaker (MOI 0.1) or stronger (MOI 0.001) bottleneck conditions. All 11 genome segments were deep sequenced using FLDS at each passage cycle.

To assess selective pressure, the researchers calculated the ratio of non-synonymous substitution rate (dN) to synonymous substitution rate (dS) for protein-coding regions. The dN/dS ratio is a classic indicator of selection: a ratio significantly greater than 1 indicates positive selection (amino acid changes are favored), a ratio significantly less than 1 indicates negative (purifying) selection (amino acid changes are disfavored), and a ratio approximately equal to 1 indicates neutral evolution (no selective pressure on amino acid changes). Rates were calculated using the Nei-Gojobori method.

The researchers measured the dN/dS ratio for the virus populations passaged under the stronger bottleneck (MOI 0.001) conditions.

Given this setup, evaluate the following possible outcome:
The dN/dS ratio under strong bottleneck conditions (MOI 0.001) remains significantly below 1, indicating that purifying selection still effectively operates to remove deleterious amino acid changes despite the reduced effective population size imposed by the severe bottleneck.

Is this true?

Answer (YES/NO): NO